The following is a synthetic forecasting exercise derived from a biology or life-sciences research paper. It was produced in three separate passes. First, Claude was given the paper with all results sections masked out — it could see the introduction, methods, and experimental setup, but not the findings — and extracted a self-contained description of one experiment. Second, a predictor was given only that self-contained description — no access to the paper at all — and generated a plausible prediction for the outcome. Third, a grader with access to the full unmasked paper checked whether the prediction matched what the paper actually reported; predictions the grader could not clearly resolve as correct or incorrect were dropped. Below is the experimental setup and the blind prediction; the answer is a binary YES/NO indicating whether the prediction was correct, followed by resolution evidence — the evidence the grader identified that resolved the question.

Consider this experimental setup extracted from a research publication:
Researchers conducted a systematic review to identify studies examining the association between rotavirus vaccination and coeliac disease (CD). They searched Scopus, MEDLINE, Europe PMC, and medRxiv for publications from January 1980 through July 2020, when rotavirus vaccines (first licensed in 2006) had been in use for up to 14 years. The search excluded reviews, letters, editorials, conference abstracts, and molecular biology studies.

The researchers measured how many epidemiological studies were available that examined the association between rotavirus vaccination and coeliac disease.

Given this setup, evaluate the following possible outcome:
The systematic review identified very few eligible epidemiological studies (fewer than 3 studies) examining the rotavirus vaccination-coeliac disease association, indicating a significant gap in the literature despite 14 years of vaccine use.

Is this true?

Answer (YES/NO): NO